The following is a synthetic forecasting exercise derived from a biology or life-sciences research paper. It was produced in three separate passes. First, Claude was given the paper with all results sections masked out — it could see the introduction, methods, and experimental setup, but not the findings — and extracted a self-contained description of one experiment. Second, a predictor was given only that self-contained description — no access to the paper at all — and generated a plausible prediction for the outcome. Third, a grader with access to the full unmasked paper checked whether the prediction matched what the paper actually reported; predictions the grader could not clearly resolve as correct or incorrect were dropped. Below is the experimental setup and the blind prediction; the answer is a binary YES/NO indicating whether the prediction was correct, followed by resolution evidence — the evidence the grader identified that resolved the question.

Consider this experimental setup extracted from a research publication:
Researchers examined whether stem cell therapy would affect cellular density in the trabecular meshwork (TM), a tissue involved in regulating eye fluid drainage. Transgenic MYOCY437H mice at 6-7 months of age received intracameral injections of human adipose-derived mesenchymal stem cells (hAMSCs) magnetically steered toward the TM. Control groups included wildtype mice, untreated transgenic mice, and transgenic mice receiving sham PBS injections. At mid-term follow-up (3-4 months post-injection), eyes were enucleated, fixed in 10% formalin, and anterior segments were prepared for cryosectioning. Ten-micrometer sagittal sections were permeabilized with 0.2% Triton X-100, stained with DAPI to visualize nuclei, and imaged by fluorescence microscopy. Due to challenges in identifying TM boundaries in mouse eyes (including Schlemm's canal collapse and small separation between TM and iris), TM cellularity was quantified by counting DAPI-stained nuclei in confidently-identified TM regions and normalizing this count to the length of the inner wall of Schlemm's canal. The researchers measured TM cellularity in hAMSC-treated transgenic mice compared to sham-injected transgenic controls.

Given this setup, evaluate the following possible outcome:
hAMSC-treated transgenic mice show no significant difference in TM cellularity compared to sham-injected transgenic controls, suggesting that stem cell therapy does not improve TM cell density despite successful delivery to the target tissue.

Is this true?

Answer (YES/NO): NO